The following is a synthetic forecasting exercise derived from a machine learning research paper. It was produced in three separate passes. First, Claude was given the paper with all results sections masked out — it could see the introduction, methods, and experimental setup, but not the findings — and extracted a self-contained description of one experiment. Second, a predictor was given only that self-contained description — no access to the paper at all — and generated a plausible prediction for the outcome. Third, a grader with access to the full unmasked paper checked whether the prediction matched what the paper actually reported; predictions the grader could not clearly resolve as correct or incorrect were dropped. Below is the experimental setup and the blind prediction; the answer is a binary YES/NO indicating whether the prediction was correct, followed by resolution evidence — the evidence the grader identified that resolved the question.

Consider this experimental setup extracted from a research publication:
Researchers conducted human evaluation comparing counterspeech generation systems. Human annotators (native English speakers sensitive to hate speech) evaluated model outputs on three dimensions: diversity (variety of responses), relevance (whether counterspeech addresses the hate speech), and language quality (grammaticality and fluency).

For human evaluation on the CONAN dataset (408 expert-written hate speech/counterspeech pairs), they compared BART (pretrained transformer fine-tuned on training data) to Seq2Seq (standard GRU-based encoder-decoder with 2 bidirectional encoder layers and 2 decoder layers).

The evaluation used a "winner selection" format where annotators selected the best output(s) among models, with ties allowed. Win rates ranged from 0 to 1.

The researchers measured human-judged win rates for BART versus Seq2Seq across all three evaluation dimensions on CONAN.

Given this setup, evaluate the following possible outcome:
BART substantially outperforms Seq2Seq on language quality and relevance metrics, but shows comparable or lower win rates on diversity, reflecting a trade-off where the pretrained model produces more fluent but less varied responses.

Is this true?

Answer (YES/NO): YES